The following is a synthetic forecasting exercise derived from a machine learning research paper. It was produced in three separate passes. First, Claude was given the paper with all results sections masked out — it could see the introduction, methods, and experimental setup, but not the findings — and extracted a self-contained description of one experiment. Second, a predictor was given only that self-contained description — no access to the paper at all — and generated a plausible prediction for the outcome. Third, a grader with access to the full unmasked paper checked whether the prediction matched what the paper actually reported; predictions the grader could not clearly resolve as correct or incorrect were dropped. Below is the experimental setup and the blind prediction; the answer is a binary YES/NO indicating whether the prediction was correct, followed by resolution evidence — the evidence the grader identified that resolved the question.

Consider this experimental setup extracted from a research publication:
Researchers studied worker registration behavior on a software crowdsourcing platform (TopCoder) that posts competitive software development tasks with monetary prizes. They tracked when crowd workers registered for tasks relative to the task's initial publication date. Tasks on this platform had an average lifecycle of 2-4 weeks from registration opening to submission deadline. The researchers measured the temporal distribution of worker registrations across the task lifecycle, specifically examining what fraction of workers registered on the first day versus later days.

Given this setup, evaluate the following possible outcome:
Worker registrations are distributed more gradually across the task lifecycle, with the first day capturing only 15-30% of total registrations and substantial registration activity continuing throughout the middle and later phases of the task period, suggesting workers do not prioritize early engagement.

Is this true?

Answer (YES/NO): NO